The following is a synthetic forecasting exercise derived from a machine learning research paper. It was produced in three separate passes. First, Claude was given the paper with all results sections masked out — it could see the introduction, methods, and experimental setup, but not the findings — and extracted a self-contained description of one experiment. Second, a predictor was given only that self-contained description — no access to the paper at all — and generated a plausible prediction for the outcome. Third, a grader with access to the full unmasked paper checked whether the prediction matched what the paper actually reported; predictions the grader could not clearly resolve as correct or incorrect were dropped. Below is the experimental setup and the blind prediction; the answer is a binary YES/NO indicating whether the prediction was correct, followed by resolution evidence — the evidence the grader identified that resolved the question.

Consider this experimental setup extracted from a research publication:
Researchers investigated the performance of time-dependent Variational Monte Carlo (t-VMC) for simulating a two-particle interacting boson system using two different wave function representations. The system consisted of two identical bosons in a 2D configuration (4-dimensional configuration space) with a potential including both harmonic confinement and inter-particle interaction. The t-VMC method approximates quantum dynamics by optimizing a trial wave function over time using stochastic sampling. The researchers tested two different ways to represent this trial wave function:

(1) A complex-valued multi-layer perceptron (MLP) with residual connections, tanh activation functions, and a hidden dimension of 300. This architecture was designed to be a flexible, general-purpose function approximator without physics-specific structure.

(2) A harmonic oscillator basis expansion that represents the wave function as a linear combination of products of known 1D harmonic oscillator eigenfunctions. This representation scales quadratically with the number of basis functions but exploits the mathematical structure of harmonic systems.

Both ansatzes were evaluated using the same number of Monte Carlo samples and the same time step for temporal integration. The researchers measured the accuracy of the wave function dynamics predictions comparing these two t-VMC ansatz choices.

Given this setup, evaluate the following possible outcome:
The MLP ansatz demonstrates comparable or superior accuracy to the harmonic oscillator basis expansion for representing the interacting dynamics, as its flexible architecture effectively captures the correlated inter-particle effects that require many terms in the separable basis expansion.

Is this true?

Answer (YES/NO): NO